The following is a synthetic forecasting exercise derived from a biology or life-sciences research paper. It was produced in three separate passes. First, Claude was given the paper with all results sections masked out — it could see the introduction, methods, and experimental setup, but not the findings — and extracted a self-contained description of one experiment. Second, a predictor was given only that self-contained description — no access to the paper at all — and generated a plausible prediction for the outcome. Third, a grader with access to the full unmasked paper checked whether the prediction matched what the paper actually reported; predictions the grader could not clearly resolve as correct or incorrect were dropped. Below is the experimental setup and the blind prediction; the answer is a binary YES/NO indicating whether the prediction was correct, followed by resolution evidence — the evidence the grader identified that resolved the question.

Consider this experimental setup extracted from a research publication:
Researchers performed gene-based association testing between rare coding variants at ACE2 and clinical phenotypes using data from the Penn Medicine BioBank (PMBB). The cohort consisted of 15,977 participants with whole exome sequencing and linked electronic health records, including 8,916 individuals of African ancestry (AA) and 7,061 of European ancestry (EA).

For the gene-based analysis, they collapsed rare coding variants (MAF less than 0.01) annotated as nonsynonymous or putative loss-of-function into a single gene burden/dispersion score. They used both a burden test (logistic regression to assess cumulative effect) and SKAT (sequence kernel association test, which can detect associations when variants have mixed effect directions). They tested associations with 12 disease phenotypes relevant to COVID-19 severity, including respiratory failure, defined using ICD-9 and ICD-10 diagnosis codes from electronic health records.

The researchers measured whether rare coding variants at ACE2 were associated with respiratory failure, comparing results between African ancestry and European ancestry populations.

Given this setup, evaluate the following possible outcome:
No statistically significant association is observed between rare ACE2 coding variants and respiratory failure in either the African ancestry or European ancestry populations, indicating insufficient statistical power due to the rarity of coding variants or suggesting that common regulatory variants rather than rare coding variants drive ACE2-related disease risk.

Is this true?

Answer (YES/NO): NO